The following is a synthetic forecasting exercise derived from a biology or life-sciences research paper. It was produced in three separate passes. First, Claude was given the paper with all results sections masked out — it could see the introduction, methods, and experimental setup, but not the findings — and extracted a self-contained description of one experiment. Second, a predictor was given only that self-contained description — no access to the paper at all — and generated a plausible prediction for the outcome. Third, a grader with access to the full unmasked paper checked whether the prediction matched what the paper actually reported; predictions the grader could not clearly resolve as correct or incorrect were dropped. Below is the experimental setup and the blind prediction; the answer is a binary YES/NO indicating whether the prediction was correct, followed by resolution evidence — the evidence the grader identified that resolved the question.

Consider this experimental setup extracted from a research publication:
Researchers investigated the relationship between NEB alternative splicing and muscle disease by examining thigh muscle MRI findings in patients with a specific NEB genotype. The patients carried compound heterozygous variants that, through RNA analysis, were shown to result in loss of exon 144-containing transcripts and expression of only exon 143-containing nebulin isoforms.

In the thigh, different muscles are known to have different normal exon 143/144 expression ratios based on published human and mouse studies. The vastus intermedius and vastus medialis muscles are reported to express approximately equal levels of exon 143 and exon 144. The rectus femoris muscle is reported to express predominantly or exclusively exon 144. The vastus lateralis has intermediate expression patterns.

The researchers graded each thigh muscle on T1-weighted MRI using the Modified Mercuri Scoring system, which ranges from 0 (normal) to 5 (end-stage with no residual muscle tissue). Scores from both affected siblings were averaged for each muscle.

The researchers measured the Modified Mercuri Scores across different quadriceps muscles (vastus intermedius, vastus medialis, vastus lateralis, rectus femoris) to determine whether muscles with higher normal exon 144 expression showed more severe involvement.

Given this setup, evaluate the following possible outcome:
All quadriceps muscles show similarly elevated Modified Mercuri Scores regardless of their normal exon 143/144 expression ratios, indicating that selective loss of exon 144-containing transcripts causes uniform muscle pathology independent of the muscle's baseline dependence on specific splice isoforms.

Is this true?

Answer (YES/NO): NO